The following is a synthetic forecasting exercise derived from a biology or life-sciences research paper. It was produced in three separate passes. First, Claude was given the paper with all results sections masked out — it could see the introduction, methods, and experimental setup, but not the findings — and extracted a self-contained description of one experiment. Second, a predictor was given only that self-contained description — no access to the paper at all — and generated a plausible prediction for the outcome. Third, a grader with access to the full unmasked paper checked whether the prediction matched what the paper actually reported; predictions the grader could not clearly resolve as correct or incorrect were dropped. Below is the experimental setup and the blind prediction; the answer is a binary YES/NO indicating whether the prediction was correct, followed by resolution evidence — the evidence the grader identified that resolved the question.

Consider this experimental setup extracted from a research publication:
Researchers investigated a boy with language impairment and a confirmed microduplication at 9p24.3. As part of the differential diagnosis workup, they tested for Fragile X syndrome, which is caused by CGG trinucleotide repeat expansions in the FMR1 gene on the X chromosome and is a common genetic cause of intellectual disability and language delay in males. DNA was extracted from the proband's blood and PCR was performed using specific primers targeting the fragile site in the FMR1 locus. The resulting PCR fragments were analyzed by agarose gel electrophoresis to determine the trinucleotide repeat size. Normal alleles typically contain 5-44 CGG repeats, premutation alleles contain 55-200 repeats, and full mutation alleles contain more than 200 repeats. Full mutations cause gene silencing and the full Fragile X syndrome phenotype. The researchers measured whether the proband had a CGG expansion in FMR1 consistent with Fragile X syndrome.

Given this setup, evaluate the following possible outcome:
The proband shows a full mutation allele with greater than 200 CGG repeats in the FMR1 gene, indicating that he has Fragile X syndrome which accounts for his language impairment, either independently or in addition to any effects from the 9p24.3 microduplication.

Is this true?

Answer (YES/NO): NO